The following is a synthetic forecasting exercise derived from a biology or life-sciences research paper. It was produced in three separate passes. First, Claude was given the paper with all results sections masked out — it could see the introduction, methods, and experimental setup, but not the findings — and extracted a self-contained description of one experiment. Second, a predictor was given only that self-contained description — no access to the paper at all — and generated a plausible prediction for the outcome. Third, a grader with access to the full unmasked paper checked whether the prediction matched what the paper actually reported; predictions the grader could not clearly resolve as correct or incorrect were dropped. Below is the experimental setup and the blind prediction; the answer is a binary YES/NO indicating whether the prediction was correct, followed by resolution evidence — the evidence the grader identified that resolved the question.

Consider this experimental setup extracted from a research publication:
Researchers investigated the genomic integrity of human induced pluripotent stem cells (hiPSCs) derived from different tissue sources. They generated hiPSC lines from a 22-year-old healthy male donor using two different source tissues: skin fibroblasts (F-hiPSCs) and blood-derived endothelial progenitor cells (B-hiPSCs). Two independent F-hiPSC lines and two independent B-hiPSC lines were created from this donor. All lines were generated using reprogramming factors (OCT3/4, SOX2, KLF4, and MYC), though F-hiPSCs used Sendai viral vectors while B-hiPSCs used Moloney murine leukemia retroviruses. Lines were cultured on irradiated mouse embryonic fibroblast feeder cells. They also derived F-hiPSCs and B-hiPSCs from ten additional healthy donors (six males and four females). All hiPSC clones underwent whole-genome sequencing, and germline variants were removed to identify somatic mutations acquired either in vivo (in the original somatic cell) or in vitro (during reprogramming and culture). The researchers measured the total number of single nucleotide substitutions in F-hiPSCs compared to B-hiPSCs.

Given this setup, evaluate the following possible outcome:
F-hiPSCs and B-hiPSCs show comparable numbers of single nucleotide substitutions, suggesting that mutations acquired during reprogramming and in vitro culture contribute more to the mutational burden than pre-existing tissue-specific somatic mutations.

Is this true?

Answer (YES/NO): NO